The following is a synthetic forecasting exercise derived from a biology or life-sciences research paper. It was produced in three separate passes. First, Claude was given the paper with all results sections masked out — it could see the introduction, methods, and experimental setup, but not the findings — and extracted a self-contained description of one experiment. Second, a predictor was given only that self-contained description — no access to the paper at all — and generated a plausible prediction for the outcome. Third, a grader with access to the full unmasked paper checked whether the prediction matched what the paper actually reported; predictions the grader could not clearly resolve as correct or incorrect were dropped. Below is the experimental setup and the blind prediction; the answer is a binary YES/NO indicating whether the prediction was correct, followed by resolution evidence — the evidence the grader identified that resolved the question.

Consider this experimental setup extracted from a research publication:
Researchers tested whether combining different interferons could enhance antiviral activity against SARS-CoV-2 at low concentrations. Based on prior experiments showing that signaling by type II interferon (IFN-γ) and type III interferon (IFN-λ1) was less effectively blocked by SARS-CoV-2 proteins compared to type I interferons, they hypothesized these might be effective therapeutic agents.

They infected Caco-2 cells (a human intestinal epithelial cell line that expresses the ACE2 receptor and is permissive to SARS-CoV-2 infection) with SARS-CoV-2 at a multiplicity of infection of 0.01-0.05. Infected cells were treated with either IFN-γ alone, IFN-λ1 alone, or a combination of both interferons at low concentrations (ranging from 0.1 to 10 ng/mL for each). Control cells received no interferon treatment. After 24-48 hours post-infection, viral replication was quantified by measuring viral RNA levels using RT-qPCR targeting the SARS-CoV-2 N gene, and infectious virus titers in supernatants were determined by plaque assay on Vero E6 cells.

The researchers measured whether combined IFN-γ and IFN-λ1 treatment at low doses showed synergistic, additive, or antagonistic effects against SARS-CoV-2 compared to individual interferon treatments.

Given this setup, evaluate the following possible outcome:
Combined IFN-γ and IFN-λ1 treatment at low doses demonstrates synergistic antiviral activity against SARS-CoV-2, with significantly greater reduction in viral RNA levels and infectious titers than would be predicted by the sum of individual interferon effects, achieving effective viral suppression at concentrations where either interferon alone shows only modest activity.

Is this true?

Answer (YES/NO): YES